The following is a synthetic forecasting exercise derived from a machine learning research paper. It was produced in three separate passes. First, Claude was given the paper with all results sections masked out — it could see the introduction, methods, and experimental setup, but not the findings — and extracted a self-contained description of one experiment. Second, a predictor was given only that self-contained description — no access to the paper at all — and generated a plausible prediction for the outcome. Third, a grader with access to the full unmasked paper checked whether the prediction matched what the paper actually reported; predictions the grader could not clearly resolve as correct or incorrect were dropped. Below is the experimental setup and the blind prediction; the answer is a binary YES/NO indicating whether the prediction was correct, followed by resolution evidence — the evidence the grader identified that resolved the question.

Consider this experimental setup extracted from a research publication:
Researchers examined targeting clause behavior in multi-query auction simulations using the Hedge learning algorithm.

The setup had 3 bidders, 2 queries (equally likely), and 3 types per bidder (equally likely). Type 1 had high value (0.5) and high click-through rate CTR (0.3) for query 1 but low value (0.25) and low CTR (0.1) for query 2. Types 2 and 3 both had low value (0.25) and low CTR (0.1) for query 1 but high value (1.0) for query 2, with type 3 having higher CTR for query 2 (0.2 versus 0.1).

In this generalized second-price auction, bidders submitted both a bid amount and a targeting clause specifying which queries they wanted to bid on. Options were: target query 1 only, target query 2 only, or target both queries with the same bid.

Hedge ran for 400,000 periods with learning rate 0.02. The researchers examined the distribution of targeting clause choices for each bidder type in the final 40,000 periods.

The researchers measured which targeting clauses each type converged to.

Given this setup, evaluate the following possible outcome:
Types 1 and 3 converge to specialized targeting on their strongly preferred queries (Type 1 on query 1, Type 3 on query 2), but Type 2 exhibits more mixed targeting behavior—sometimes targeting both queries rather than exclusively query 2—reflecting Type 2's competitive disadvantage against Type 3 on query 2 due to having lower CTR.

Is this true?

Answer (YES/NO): NO